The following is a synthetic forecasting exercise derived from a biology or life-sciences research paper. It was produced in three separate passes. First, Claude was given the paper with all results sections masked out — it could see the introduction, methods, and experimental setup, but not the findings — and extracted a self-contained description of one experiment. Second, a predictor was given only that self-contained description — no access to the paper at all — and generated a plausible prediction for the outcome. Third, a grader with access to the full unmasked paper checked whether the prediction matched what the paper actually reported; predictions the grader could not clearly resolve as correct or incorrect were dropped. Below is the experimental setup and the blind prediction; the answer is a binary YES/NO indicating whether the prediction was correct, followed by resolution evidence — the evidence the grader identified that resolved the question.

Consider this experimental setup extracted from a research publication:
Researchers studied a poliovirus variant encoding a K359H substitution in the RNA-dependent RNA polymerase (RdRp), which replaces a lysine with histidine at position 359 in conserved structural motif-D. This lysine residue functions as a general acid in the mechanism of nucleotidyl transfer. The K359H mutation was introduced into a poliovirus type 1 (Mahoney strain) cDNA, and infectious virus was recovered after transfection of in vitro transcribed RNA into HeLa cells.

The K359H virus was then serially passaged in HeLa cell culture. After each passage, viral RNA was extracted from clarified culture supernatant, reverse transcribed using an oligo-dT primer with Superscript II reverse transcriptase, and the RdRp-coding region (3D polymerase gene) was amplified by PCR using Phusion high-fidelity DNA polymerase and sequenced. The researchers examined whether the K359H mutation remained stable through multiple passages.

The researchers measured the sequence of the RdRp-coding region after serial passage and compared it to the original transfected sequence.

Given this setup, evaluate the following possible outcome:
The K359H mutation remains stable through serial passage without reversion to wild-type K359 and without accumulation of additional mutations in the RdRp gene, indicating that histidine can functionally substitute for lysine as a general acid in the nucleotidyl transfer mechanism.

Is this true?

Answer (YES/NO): NO